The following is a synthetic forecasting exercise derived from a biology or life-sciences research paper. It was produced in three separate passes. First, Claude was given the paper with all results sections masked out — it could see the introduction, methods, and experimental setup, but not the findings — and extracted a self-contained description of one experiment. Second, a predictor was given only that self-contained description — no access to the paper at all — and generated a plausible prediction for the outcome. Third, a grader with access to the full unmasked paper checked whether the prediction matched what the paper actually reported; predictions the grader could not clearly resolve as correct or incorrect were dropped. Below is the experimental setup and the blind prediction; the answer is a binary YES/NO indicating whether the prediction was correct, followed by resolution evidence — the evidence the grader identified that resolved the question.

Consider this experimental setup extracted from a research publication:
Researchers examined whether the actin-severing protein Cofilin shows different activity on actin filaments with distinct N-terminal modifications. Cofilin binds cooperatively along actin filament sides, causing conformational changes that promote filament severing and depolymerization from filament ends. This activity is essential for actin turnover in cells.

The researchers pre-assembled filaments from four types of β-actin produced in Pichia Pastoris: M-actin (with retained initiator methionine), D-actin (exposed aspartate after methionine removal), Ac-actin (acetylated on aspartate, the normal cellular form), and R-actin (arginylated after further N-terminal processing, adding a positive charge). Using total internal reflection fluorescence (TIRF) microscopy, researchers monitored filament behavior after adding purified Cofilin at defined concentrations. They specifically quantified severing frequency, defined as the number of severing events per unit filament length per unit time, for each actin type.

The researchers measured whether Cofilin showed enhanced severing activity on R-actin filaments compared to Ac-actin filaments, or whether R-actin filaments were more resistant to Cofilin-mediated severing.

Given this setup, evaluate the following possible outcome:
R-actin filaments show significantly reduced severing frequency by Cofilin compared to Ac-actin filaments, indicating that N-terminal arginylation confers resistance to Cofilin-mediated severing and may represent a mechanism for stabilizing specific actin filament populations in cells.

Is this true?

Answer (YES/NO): NO